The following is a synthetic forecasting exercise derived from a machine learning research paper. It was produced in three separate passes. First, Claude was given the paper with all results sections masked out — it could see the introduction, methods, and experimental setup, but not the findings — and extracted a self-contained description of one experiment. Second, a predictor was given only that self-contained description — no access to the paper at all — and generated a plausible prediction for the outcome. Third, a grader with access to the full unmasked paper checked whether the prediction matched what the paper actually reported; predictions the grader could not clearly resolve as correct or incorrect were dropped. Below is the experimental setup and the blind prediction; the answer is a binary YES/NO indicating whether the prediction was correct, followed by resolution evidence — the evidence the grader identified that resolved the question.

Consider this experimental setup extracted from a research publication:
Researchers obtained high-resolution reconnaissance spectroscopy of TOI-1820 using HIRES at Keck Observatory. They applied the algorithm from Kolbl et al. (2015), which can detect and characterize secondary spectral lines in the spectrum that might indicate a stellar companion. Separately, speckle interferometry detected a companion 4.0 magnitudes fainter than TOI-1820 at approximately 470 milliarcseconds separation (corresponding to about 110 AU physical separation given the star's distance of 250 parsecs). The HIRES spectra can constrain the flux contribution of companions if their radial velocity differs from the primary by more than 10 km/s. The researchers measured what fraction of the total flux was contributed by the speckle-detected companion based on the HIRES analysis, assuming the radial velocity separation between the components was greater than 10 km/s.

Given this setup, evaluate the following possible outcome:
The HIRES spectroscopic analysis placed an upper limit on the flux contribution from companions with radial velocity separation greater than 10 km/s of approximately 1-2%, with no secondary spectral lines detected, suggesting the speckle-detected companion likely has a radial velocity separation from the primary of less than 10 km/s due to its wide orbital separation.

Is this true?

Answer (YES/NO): NO